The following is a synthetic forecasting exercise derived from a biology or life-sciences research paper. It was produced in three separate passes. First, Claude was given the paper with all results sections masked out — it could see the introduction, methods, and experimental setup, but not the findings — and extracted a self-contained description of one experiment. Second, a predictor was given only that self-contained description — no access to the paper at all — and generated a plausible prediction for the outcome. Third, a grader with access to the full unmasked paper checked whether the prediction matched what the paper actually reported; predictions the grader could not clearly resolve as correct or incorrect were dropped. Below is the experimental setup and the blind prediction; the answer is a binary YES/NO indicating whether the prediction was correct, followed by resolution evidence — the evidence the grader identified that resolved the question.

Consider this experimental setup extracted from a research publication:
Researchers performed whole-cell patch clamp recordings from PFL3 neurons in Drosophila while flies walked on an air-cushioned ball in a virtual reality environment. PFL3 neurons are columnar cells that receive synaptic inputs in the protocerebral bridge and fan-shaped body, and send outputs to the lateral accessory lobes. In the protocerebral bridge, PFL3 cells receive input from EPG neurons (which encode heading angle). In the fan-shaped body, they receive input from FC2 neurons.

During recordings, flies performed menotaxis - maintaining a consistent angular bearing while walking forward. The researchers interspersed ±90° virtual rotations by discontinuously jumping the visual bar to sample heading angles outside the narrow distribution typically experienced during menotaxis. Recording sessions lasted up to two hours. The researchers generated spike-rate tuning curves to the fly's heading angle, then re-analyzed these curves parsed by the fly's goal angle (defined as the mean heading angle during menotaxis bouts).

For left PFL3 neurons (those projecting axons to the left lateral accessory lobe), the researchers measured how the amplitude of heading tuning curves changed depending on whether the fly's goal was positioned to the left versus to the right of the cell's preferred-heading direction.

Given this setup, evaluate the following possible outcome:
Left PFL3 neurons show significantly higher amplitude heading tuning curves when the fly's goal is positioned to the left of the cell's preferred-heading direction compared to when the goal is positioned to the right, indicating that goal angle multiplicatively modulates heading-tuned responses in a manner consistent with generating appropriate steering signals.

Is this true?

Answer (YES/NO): YES